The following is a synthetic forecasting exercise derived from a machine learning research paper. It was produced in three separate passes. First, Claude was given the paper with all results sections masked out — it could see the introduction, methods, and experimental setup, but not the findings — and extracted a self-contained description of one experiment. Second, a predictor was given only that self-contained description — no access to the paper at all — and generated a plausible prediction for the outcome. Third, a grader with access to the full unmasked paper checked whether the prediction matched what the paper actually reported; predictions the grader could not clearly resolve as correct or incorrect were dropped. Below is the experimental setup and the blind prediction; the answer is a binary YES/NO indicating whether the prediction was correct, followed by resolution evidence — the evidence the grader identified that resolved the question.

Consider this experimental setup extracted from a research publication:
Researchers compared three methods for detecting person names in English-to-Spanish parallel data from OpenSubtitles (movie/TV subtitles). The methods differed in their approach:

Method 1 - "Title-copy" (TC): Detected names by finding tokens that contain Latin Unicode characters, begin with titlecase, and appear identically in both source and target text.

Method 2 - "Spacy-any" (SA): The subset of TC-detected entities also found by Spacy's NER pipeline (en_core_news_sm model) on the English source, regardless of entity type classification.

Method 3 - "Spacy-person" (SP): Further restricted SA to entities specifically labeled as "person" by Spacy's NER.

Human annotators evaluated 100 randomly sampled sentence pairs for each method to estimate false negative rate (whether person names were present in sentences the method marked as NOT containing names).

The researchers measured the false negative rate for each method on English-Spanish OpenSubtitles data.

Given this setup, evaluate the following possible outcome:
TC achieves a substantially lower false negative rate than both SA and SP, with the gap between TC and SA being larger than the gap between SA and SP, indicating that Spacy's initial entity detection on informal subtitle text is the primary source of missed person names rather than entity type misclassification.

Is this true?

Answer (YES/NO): YES